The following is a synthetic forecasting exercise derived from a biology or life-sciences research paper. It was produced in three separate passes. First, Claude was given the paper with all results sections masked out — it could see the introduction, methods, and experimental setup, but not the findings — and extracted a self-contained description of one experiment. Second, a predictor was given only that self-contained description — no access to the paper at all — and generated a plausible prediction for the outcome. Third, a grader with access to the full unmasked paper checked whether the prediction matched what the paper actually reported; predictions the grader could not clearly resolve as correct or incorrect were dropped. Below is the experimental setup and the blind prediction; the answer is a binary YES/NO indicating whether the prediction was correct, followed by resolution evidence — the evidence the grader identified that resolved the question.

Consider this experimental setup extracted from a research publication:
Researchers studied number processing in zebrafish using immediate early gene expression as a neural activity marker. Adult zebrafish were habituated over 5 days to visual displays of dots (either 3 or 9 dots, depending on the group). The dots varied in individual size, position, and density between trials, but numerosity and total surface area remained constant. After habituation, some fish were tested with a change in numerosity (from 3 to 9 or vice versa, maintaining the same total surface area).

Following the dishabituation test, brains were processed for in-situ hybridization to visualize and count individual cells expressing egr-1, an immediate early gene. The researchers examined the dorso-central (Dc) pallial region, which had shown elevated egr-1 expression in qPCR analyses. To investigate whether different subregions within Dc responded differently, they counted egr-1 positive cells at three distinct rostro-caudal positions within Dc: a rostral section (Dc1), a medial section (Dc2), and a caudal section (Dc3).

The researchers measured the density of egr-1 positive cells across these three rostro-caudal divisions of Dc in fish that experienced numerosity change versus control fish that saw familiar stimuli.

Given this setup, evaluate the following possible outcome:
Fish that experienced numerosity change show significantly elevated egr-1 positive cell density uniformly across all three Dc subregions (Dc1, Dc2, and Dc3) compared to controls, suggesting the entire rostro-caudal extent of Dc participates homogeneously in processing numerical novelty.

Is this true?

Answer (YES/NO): NO